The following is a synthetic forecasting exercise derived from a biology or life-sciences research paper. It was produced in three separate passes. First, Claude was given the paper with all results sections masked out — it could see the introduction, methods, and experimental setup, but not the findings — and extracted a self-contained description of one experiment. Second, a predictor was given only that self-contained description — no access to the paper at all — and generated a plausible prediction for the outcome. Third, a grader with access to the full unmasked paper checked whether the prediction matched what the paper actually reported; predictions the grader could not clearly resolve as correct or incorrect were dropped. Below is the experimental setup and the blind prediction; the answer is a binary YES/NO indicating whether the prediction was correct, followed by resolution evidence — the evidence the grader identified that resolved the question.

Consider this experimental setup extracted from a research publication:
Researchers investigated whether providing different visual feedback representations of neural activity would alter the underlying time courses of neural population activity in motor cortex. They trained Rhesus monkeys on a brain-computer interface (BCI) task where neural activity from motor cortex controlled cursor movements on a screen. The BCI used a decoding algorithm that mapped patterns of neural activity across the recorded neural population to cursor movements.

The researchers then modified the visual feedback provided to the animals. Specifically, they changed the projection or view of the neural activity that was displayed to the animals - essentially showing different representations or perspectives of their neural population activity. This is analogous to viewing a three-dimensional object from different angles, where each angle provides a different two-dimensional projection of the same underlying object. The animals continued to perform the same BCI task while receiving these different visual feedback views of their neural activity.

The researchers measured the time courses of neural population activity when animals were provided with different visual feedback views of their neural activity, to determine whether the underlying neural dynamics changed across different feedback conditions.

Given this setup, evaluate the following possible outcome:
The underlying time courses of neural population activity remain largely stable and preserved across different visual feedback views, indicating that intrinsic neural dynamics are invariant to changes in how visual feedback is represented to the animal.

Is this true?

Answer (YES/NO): YES